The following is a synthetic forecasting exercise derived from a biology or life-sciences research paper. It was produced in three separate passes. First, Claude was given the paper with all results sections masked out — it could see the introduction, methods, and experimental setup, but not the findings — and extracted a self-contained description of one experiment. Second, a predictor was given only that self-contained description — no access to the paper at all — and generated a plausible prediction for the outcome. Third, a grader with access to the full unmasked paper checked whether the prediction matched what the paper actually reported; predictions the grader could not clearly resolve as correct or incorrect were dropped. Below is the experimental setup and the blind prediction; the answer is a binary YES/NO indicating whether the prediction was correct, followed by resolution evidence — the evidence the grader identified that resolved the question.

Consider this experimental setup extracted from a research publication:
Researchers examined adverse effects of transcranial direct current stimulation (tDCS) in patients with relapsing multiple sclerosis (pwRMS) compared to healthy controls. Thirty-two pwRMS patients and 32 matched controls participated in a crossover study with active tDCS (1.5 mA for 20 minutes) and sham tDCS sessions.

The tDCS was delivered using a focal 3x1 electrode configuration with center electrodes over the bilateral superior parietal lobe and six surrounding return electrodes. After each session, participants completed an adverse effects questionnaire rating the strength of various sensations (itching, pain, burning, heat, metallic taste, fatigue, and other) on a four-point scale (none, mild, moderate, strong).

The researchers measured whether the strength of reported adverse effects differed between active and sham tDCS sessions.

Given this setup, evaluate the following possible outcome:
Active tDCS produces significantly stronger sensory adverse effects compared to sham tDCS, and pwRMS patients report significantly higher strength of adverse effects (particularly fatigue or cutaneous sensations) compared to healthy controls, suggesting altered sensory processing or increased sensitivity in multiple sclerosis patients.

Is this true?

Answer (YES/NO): NO